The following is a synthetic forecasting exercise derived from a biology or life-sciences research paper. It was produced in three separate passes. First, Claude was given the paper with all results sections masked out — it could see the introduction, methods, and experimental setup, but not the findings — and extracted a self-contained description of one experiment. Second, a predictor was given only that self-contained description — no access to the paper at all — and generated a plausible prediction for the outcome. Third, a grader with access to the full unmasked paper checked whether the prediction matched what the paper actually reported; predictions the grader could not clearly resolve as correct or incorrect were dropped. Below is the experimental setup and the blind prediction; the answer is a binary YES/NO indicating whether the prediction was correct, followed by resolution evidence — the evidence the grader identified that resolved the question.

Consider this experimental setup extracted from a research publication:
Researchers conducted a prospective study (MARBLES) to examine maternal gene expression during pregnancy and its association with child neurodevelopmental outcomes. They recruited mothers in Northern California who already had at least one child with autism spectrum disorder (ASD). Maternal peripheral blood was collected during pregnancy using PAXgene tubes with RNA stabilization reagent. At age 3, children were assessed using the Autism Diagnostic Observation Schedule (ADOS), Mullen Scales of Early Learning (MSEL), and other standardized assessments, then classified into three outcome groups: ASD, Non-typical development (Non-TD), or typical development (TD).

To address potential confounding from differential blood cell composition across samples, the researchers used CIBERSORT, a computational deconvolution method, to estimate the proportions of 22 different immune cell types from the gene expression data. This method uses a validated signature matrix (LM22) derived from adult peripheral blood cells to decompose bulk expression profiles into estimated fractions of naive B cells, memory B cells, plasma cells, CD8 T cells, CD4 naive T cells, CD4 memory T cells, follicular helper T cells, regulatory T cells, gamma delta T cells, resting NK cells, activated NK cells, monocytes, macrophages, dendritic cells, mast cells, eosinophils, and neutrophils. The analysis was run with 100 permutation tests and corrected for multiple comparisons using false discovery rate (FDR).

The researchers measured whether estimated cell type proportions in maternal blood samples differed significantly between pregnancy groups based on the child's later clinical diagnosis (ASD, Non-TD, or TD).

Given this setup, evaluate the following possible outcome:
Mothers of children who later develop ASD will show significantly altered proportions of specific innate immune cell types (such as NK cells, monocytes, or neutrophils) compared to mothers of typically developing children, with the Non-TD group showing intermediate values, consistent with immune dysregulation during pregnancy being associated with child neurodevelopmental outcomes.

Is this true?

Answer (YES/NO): NO